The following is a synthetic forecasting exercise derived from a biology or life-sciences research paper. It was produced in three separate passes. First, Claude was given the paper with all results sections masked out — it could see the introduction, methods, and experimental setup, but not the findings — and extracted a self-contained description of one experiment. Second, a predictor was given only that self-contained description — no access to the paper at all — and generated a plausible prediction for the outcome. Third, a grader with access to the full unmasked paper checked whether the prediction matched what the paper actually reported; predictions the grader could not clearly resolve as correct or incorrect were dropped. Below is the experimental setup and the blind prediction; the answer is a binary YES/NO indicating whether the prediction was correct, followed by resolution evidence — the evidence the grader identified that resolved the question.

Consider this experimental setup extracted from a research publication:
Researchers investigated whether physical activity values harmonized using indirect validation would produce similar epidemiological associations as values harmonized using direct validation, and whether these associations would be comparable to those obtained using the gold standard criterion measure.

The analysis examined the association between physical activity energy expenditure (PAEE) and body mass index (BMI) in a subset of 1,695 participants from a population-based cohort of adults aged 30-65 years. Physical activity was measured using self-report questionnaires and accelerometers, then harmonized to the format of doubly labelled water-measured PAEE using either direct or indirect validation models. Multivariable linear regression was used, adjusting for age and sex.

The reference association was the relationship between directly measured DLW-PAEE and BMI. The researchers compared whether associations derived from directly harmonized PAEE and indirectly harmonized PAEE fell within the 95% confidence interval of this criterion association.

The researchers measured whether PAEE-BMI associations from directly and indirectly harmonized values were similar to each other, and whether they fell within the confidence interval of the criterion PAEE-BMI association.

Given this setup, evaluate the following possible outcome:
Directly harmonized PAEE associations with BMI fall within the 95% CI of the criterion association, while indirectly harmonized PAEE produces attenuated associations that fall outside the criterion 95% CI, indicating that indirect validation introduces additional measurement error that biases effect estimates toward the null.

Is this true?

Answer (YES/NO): NO